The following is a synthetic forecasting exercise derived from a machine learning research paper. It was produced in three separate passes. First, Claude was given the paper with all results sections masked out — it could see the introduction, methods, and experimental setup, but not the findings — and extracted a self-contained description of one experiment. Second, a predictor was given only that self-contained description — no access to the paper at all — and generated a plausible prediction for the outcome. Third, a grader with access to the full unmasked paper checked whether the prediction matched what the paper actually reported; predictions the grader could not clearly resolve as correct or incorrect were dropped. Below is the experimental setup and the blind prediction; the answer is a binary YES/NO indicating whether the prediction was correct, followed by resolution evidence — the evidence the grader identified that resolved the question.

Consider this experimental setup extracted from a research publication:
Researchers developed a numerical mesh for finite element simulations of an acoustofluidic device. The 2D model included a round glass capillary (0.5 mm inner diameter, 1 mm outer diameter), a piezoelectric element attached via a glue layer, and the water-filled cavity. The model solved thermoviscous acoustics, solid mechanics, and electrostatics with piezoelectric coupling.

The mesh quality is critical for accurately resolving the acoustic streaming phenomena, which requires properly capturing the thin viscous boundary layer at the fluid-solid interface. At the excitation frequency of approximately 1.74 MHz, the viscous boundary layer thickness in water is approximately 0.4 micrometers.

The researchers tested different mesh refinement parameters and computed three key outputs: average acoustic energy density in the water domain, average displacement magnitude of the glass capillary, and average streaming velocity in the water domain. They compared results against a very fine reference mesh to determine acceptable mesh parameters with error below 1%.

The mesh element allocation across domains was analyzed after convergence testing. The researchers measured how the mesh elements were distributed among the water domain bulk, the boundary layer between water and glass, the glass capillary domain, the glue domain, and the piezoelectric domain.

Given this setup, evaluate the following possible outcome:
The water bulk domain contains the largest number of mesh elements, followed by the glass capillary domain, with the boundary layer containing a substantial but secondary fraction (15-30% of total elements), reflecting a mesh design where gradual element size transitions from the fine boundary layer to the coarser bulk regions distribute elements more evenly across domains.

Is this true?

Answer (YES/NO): NO